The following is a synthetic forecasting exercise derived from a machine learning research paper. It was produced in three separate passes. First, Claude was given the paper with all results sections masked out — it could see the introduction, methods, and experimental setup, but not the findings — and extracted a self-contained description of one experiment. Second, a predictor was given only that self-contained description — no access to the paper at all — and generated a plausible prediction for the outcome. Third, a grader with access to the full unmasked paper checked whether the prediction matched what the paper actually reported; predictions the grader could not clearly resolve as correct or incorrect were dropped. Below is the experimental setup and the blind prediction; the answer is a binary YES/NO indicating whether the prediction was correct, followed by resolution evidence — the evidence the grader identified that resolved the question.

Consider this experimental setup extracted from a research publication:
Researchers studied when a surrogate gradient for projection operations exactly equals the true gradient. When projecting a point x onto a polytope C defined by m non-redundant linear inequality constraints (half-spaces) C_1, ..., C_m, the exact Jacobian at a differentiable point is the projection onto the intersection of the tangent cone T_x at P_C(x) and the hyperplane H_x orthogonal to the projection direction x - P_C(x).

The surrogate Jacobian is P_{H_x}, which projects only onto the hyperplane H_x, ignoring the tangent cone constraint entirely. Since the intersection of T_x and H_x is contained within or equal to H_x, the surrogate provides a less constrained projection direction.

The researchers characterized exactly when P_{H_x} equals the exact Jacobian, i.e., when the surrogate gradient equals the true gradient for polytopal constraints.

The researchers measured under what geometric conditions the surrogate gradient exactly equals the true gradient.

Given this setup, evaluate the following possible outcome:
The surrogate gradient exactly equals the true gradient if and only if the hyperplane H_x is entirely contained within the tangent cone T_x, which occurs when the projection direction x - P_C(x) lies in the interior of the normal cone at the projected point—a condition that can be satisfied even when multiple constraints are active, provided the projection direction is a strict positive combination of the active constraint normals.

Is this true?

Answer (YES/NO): NO